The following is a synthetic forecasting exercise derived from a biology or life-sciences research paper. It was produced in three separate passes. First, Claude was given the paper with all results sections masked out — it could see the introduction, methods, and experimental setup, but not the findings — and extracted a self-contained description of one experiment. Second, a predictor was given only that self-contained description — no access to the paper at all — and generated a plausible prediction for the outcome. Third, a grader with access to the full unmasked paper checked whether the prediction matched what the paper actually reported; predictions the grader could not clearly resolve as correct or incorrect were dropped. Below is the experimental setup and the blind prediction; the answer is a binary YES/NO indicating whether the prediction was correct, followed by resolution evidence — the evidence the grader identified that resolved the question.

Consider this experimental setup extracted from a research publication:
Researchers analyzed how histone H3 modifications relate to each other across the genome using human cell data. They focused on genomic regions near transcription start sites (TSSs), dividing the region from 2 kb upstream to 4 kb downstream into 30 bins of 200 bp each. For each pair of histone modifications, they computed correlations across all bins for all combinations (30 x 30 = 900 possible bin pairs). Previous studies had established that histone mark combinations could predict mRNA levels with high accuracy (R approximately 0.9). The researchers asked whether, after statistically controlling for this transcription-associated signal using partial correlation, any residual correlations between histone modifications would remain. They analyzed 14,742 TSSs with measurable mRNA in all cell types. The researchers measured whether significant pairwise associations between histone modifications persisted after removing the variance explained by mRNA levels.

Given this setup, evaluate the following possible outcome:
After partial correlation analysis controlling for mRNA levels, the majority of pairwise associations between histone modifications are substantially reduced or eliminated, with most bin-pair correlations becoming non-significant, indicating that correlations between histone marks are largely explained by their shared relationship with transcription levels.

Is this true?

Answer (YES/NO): NO